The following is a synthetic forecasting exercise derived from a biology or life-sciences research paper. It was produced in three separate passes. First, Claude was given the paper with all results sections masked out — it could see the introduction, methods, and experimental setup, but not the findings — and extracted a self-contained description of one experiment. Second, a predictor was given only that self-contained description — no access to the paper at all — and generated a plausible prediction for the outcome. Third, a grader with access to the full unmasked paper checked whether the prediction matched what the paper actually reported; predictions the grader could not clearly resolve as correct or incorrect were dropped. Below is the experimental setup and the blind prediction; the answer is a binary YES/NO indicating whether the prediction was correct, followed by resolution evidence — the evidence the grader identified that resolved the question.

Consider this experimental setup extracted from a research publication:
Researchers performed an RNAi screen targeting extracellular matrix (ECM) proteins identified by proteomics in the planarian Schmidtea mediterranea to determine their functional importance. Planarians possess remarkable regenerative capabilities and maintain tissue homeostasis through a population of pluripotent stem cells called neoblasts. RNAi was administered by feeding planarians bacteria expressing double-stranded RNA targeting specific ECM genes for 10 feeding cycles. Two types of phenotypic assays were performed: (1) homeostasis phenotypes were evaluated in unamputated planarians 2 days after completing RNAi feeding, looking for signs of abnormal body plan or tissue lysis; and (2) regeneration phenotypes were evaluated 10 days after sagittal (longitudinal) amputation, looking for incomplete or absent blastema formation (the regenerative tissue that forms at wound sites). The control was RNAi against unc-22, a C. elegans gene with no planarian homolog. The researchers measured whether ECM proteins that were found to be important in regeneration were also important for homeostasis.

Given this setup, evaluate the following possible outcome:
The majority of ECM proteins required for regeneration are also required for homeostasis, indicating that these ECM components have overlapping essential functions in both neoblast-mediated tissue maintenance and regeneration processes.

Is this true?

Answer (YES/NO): YES